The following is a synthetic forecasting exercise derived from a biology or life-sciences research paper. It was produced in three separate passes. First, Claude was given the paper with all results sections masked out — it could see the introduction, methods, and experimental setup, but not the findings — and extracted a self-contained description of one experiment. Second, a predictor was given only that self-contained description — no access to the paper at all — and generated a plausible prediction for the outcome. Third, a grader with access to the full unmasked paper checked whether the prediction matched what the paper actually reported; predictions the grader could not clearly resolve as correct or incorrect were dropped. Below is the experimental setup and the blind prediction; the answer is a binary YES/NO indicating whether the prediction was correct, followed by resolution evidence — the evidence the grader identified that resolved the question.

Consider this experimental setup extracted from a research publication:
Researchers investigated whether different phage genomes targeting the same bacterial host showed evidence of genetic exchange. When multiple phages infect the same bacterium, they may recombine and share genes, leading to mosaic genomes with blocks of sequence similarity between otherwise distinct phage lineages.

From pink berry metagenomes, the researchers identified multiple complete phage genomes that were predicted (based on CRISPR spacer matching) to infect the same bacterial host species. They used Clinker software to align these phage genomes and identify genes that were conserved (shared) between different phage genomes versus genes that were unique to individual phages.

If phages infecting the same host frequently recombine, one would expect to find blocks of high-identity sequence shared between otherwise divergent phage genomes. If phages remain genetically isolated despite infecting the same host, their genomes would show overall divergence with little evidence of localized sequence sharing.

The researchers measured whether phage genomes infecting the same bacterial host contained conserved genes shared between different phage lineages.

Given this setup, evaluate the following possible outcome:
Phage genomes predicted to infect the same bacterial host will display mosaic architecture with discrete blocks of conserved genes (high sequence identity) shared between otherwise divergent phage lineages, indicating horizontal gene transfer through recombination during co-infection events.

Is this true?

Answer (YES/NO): NO